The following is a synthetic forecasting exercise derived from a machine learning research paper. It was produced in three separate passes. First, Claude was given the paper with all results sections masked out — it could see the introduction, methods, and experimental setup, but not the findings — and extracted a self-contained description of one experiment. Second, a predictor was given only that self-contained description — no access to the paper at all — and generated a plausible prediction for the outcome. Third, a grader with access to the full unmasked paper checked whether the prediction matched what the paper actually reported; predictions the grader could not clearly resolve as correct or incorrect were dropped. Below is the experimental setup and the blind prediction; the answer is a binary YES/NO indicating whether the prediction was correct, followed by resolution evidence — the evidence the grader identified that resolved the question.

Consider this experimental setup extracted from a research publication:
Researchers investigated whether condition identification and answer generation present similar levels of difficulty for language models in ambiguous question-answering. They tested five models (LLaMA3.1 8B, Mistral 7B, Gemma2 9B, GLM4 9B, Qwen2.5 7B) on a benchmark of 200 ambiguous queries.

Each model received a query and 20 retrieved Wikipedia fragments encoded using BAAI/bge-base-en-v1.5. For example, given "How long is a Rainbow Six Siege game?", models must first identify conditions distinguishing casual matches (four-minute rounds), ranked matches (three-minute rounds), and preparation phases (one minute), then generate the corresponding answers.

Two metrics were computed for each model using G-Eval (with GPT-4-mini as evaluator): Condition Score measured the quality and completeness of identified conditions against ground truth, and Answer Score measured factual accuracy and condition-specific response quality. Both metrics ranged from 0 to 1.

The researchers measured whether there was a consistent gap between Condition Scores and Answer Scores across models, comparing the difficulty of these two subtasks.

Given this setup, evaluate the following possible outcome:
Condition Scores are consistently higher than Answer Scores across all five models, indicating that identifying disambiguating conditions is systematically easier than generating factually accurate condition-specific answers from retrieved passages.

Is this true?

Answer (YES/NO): NO